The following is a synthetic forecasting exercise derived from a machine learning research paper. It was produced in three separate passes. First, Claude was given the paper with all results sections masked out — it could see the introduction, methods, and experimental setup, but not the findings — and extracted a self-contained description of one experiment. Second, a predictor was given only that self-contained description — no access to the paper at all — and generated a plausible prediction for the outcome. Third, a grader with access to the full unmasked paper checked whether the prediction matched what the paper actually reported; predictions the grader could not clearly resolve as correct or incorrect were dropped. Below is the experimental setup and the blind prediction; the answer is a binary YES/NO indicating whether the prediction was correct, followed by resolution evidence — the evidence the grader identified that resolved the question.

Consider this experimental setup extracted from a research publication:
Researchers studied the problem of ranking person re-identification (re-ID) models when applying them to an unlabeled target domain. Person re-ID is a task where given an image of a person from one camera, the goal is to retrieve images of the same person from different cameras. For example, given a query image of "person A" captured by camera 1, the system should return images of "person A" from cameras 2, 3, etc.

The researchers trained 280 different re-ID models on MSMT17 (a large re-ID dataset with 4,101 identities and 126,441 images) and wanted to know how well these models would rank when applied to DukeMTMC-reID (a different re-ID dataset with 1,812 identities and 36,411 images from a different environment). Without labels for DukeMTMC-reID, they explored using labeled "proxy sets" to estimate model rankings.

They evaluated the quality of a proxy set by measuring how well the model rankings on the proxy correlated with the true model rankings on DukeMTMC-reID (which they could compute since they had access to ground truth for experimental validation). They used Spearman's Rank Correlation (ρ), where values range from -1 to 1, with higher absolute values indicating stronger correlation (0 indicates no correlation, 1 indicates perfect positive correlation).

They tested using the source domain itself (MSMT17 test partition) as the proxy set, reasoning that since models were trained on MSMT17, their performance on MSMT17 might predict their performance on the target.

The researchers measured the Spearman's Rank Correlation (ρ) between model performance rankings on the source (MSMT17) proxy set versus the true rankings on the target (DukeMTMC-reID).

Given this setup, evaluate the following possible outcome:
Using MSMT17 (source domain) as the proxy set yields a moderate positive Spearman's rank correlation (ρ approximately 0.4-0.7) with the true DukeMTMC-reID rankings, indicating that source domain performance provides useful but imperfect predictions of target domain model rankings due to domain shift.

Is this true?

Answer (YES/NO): NO